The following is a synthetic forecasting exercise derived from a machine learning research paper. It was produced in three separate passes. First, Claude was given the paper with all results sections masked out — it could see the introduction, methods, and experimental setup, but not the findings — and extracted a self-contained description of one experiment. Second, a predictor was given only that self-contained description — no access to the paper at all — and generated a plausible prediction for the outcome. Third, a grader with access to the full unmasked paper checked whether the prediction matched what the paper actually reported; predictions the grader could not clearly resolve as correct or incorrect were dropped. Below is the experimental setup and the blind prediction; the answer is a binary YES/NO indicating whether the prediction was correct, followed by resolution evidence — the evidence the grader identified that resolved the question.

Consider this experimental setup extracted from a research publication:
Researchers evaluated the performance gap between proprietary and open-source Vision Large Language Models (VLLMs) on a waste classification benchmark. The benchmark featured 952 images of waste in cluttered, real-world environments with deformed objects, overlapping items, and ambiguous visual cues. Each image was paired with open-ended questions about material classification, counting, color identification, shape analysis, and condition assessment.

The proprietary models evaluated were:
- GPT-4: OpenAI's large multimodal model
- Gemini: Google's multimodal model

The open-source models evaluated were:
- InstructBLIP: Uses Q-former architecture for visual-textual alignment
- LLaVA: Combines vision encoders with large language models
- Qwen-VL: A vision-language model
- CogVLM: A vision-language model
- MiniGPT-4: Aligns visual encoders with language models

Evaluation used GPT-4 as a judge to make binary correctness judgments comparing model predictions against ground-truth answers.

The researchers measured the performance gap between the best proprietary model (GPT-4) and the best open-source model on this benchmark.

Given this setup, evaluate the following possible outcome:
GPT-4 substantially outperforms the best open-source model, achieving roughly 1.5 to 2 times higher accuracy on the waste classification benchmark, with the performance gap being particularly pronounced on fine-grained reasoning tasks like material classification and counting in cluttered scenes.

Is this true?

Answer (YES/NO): NO